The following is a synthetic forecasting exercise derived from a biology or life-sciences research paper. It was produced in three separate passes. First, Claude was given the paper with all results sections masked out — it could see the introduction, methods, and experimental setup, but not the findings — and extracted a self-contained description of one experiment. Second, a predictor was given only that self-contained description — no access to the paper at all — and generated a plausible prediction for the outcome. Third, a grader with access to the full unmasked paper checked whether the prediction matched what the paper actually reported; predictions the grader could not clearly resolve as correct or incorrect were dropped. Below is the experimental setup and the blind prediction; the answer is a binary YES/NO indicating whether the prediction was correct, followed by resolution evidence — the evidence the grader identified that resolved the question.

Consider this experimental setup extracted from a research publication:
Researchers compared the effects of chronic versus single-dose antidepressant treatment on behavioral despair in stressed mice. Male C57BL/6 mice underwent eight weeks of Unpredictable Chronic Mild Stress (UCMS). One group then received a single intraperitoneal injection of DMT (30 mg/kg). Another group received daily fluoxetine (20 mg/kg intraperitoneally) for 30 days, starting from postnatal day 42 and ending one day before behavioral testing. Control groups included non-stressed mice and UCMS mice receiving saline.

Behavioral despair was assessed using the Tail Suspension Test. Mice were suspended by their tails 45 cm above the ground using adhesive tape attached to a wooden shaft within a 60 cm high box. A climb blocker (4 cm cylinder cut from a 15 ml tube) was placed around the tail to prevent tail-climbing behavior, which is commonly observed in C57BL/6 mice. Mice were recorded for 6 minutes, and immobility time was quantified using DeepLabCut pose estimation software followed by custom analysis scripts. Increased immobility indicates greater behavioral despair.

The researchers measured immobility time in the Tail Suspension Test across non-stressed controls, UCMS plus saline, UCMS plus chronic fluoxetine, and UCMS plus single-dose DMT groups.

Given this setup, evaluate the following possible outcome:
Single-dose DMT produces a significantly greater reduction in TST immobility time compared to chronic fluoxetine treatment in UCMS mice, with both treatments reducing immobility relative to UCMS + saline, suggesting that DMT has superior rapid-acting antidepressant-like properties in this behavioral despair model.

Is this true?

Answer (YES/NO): NO